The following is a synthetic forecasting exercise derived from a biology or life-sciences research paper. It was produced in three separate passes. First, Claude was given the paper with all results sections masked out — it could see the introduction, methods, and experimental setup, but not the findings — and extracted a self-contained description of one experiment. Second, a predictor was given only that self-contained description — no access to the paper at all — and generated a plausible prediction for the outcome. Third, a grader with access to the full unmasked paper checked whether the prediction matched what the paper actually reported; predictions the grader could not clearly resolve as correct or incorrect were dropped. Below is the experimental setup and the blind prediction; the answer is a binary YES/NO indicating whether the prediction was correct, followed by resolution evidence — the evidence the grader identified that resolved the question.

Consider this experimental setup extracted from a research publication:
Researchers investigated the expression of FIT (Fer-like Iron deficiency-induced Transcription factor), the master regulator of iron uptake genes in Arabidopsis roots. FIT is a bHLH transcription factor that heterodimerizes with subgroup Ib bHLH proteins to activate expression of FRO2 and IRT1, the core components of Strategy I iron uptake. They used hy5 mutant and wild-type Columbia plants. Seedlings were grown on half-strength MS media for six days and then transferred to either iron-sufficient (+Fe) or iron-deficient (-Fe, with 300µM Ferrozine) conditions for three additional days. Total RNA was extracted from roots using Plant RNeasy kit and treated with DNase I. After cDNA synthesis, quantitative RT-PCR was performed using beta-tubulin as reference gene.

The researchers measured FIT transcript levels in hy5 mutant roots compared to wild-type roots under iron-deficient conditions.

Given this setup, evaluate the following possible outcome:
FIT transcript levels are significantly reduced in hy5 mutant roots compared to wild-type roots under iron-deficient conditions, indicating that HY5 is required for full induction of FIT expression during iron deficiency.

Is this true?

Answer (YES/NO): YES